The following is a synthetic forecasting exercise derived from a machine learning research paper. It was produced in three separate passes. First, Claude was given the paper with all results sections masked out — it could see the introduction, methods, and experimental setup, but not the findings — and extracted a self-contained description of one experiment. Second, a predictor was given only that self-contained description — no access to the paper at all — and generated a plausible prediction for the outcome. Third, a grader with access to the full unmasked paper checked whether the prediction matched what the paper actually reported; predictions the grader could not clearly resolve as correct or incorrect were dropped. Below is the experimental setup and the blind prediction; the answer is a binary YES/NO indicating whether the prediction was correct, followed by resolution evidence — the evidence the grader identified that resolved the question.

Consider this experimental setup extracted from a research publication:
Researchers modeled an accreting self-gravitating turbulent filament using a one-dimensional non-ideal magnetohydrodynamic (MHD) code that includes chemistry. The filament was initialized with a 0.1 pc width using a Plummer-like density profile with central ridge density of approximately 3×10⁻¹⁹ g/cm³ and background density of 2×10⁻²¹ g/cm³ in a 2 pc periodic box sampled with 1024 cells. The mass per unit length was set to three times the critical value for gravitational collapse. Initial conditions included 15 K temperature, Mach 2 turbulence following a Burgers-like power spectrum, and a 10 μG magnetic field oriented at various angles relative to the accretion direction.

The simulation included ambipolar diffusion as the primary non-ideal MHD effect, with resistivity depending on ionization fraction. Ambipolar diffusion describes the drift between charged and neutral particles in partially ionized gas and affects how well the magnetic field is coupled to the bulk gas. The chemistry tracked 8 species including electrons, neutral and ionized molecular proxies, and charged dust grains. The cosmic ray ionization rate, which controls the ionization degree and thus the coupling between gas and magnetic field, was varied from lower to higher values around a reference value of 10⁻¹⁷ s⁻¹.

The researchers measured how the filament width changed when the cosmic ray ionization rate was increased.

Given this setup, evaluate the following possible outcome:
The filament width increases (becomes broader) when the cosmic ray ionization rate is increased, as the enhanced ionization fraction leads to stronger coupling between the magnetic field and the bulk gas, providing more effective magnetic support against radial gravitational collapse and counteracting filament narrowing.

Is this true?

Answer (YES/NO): YES